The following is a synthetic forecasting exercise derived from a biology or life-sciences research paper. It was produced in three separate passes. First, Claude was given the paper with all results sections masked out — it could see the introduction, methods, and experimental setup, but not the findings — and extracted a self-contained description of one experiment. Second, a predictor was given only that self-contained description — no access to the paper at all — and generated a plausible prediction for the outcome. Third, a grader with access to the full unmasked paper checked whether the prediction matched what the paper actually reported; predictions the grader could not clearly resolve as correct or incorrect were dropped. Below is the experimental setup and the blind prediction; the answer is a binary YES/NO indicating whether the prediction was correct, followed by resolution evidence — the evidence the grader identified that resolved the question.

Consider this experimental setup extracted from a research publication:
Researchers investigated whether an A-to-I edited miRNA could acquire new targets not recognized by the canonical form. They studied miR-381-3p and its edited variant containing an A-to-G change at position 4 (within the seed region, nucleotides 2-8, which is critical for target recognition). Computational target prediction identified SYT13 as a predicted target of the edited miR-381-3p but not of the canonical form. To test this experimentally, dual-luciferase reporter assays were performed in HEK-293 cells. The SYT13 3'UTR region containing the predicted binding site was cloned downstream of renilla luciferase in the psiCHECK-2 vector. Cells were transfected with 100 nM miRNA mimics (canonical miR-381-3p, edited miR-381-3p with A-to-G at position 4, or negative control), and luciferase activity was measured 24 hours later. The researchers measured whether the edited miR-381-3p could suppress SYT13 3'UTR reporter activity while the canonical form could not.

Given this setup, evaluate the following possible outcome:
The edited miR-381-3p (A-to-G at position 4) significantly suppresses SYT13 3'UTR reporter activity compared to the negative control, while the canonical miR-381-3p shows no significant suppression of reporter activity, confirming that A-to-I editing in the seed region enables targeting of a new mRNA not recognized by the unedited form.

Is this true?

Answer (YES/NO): YES